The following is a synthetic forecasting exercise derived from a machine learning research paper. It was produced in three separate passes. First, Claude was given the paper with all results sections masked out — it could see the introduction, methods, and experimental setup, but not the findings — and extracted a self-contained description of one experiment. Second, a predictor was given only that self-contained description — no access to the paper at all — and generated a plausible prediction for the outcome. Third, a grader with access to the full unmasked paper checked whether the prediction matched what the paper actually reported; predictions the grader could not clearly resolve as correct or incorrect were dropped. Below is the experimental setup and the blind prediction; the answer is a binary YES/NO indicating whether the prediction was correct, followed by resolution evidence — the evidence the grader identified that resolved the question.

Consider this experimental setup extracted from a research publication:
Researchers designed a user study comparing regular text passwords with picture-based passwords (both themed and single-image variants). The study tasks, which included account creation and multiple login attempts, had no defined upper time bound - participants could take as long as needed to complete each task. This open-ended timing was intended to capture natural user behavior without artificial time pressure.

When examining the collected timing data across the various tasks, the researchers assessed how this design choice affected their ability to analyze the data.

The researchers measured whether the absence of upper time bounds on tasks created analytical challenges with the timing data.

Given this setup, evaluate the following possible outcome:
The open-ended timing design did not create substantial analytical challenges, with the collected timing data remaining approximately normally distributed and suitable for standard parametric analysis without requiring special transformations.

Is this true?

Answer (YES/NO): NO